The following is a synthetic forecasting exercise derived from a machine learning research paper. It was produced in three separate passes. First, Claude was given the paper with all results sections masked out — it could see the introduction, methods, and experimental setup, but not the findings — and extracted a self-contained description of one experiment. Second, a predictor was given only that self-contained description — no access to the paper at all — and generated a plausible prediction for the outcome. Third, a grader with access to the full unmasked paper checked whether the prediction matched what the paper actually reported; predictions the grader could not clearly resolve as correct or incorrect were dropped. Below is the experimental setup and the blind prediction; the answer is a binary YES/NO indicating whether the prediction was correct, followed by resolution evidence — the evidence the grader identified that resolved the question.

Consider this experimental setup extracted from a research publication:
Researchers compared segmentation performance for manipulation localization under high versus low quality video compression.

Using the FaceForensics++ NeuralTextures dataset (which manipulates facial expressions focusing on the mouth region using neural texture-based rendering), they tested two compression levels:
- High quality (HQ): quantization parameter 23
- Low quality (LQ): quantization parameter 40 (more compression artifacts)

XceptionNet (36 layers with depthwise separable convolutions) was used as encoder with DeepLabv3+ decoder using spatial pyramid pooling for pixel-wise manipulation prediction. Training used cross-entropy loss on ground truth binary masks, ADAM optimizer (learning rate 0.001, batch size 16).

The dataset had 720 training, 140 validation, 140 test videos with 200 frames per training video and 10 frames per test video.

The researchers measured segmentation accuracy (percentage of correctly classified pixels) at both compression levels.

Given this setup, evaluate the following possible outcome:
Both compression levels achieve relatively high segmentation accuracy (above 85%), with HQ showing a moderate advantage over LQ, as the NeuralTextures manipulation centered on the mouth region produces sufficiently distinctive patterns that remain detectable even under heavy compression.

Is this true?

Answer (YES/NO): YES